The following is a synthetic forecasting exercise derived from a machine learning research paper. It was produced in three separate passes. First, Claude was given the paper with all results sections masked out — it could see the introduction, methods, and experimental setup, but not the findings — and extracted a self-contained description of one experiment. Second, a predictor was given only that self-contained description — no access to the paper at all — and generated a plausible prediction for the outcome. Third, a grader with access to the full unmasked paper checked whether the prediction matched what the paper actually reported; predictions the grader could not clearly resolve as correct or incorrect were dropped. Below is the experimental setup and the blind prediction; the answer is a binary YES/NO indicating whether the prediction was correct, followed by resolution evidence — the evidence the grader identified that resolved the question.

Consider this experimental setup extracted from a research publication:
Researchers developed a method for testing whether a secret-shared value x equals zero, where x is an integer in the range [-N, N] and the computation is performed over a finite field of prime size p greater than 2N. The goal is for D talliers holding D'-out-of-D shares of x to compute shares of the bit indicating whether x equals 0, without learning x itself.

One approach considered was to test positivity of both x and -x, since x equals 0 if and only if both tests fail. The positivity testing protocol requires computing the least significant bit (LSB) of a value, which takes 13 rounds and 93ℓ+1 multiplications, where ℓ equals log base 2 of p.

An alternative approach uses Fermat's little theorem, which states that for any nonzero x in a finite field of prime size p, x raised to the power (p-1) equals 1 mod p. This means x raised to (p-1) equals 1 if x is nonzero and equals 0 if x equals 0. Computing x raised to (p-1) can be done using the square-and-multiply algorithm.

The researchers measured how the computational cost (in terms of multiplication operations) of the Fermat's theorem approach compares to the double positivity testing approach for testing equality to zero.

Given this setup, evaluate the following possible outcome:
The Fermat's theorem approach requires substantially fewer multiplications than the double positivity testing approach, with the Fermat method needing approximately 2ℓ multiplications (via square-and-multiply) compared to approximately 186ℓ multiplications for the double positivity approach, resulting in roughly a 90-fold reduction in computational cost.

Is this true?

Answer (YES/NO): YES